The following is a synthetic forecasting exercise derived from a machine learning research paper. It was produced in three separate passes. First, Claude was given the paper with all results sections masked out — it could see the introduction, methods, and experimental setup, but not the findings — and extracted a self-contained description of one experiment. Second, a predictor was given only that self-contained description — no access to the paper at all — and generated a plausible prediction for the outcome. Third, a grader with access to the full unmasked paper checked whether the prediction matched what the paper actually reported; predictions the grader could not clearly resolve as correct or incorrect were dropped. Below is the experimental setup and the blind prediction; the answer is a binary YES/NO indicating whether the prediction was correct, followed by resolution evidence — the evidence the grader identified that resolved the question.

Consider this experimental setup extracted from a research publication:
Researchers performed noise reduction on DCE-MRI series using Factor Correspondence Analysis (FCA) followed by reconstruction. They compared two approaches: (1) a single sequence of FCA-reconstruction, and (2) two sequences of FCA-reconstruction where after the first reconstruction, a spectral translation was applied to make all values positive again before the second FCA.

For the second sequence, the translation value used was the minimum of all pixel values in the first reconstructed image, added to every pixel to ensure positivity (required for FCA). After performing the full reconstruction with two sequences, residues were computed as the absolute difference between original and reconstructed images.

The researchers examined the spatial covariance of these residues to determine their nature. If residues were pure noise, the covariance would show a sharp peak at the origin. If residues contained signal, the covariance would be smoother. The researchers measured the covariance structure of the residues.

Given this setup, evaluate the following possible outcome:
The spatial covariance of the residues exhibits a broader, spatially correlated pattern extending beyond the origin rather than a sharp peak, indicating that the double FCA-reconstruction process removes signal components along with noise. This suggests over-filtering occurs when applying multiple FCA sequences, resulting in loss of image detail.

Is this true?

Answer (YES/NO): NO